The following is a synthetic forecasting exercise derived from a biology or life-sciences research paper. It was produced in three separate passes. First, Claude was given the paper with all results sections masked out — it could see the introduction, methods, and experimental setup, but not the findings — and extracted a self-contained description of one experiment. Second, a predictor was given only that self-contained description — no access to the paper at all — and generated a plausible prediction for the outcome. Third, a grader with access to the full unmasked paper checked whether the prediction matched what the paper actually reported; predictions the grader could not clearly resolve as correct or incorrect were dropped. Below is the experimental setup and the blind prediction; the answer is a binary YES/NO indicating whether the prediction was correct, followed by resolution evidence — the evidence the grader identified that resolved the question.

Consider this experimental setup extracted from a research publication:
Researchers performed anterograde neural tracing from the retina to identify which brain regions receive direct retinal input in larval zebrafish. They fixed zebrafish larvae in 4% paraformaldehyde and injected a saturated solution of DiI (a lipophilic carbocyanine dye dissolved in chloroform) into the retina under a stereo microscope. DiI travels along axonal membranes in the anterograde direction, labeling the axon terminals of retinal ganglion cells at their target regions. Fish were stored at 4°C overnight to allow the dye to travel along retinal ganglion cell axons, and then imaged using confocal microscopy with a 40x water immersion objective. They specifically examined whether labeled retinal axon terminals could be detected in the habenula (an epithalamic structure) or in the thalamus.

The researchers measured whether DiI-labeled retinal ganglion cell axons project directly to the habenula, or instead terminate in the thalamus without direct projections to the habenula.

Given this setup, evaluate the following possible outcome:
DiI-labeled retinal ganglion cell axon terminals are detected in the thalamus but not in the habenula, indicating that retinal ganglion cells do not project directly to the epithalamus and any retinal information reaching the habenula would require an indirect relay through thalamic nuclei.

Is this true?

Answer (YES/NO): YES